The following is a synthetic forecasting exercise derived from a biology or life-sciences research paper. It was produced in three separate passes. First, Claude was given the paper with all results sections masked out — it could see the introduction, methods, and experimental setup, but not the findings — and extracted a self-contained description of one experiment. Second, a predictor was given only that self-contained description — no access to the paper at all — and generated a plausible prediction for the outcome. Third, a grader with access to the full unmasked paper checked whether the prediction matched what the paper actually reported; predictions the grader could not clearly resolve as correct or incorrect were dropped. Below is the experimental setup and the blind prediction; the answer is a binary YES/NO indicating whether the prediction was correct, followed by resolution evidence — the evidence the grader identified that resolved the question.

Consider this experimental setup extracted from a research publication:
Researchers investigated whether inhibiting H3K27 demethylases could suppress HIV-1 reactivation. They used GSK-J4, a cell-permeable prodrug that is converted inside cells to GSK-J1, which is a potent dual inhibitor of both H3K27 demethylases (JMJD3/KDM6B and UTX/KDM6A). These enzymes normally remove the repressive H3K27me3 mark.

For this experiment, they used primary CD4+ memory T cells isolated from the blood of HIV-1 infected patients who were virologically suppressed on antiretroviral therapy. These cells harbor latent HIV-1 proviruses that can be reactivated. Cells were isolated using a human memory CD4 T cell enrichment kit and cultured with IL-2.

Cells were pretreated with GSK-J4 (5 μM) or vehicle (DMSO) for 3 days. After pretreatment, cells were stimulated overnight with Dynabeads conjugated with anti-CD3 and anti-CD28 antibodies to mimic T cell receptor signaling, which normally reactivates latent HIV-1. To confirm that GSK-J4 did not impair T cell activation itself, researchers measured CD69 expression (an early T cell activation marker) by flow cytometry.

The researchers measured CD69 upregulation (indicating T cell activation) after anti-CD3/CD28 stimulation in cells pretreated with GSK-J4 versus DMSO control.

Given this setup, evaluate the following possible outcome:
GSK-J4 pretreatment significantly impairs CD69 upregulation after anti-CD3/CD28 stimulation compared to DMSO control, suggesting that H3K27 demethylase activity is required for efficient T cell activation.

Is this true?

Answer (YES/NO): NO